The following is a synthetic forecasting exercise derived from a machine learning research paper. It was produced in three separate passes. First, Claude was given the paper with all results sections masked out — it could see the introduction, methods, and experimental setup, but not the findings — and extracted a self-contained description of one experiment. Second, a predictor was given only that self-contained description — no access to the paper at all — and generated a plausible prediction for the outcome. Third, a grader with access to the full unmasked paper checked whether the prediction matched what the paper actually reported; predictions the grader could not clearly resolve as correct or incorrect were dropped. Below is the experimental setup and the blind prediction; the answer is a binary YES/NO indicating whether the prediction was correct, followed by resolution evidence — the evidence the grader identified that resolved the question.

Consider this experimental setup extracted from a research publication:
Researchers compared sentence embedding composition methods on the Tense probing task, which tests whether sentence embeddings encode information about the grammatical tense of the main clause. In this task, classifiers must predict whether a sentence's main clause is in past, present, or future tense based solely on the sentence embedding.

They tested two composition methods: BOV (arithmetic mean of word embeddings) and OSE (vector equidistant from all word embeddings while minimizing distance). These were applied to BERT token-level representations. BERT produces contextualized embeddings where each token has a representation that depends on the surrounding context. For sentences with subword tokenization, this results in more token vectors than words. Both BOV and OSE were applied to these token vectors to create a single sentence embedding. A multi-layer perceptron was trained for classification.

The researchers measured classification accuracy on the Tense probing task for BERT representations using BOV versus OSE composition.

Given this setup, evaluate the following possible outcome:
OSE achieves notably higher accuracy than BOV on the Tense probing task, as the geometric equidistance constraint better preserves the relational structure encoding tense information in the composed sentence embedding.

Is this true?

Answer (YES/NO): NO